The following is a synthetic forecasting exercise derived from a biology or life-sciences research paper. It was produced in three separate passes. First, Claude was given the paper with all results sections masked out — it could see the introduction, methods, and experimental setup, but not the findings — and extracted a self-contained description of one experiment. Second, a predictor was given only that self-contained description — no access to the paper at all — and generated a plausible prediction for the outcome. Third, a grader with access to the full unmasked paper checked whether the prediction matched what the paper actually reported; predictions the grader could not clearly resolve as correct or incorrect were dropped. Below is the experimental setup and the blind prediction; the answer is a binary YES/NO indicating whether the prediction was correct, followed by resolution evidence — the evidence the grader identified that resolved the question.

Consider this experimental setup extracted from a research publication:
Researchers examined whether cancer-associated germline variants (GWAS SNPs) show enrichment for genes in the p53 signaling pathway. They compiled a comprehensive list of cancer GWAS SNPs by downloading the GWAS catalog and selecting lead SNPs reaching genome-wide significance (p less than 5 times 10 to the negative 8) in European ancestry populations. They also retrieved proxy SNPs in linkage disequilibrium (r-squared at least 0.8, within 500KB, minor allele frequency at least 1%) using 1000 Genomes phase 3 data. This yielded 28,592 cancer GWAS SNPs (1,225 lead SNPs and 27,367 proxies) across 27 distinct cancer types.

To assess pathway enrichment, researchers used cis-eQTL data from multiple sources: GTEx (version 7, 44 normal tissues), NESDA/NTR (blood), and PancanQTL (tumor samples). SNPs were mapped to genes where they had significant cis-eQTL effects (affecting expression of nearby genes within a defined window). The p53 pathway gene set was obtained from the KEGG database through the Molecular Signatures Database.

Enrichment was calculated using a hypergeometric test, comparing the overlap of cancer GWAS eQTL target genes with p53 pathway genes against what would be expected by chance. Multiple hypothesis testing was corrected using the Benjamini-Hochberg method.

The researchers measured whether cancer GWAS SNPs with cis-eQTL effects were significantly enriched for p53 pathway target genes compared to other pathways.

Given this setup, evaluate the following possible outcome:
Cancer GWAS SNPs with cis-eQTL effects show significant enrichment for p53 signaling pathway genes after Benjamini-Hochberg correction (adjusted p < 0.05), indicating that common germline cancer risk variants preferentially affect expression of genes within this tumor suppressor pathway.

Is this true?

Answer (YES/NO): YES